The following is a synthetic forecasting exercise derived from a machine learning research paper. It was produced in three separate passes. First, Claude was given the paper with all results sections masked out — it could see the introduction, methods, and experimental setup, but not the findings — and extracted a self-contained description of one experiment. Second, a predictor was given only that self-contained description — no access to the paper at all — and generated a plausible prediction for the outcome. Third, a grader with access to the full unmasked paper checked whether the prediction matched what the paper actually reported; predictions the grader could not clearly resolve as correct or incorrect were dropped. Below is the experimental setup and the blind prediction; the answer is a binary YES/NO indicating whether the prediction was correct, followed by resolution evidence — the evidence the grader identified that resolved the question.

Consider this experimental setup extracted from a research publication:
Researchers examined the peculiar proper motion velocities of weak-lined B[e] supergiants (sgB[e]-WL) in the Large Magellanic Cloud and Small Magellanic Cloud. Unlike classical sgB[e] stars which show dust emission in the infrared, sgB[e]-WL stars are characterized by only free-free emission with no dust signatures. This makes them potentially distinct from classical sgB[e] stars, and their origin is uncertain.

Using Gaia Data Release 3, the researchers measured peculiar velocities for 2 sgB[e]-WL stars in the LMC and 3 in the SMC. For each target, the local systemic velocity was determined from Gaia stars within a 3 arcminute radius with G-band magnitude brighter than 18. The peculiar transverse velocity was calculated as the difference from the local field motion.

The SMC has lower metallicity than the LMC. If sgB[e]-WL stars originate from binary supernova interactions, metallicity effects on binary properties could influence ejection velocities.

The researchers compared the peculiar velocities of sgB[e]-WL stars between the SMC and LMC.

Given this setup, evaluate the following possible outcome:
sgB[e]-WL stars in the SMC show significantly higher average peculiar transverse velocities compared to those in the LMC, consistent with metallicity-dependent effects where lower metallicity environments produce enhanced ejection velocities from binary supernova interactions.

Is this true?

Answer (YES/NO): YES